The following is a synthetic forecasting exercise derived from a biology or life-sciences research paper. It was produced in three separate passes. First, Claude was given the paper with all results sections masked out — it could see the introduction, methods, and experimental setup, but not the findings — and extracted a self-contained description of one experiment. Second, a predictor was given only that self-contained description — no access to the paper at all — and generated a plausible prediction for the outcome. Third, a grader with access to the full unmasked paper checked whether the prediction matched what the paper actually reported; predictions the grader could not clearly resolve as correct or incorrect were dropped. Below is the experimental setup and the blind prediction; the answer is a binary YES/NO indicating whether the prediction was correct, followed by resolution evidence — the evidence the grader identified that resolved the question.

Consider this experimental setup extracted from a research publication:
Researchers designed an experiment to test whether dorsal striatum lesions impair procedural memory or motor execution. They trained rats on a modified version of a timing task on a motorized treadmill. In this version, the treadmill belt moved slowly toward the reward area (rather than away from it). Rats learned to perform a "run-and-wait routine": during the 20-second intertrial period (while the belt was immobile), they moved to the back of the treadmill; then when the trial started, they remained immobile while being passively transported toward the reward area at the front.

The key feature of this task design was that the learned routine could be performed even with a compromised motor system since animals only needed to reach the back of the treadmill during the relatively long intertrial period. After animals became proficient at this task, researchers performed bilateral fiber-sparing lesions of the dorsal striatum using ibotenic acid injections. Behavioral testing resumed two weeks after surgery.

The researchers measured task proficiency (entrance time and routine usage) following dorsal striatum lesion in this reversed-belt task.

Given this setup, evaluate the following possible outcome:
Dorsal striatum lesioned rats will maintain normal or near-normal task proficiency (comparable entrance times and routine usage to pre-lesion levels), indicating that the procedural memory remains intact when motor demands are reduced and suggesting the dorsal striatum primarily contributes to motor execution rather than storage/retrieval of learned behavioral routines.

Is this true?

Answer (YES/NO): YES